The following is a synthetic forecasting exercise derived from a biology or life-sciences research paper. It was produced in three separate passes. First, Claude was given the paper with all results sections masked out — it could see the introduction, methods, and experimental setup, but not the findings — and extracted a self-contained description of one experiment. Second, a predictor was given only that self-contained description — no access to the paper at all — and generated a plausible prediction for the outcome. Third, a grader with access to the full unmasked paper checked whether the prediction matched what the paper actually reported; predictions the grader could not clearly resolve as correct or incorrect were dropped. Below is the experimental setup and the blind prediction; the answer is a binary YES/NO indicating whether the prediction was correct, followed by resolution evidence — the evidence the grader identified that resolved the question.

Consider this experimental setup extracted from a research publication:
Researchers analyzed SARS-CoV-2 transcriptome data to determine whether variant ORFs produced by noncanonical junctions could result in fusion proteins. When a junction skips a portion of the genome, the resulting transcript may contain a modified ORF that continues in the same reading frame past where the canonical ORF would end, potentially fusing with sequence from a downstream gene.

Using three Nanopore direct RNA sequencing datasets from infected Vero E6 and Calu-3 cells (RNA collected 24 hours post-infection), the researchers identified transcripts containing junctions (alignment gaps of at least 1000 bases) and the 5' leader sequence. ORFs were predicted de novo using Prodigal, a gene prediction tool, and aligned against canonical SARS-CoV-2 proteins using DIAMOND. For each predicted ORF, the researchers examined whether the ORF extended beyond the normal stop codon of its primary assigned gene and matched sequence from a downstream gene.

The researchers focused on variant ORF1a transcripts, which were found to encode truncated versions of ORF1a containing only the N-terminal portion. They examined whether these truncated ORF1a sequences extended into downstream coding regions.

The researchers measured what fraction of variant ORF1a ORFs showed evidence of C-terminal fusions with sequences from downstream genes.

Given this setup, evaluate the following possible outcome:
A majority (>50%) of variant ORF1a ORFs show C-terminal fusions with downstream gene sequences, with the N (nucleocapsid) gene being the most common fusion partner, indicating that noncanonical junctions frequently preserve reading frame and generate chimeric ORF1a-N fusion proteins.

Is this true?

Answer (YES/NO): NO